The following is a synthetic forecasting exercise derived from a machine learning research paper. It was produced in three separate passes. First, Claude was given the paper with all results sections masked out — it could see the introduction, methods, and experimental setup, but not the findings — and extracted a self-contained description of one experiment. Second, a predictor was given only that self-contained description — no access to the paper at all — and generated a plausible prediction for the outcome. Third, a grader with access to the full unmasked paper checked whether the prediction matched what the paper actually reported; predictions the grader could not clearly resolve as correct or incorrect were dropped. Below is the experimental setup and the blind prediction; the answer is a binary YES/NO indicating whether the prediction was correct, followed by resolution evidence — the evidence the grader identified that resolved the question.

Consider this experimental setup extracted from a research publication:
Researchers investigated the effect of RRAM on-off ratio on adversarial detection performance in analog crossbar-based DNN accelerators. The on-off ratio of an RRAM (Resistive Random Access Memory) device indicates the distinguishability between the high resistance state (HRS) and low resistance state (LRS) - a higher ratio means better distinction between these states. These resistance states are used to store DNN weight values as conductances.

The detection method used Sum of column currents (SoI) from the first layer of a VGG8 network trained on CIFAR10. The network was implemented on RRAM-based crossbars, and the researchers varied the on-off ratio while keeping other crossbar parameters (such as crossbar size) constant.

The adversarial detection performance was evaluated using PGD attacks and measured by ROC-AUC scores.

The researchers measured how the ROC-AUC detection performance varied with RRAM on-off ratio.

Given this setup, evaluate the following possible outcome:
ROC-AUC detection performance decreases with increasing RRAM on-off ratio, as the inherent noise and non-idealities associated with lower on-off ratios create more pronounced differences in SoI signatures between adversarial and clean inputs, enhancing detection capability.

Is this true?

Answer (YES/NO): NO